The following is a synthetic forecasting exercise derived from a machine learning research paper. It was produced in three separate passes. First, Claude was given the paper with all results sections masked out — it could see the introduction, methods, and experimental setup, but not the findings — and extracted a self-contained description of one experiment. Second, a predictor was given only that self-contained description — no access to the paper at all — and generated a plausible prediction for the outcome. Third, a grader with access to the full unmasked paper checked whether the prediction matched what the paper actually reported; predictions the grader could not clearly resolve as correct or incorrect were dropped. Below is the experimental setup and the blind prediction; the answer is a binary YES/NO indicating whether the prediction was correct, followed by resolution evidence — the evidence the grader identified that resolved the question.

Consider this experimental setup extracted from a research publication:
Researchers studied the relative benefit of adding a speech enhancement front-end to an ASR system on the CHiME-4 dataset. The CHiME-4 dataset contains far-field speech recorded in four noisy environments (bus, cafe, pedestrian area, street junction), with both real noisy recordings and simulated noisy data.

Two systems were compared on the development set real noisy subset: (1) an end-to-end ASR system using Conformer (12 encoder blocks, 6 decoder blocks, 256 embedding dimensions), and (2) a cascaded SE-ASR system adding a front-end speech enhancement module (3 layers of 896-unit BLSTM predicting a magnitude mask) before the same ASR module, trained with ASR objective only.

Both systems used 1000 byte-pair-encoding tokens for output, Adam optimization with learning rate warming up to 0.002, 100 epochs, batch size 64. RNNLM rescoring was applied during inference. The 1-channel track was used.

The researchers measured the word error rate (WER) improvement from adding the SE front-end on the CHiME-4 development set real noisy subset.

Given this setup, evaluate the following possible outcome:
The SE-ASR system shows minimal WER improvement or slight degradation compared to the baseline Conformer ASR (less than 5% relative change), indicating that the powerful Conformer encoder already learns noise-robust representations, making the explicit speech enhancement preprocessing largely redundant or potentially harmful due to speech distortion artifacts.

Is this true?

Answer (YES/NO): YES